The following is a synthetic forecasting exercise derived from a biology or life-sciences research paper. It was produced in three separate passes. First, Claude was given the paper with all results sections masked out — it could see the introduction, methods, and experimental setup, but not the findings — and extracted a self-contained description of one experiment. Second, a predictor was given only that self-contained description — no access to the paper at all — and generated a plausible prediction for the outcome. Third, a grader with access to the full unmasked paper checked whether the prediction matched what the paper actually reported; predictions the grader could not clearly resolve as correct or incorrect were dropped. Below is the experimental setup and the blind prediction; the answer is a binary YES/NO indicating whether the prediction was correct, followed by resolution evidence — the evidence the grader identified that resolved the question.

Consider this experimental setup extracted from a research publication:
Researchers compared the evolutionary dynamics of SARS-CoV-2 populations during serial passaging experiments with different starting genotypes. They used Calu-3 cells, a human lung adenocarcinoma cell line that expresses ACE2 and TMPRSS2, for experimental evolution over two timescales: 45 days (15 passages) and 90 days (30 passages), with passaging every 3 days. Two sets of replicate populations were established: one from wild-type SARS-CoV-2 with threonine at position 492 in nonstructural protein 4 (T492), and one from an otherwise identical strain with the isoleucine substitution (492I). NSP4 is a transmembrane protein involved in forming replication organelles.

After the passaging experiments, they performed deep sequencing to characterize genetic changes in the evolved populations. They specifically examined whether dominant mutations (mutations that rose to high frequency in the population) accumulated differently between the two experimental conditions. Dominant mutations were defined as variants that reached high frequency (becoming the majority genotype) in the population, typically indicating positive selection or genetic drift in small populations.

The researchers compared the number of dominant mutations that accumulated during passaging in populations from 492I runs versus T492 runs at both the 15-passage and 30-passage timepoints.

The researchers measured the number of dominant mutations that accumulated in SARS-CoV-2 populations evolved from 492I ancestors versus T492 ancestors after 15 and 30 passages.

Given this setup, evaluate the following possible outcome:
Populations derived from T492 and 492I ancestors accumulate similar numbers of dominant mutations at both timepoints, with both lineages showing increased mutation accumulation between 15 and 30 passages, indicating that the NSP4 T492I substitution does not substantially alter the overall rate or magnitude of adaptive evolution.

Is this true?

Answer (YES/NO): NO